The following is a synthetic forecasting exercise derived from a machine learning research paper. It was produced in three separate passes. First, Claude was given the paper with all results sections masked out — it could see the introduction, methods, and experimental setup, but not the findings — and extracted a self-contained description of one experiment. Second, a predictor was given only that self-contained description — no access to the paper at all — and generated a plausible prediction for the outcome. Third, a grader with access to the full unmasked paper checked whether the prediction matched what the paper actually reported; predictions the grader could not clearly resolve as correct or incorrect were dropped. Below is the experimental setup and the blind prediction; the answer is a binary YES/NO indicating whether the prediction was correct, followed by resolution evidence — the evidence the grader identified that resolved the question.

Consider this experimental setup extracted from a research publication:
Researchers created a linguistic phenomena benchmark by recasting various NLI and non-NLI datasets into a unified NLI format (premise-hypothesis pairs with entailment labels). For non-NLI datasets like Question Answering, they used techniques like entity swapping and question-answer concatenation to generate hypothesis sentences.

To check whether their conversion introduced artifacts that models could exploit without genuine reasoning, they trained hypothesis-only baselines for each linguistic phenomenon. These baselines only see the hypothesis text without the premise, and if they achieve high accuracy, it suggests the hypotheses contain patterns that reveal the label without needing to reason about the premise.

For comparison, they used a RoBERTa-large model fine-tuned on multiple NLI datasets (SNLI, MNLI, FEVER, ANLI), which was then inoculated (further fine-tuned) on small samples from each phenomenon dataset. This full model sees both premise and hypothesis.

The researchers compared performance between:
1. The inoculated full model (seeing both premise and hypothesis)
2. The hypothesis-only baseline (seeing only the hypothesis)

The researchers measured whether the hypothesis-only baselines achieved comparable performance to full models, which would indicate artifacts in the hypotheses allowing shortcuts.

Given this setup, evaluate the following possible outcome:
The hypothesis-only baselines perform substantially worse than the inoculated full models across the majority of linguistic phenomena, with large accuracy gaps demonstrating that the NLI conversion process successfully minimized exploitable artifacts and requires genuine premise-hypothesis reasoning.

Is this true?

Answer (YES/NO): NO